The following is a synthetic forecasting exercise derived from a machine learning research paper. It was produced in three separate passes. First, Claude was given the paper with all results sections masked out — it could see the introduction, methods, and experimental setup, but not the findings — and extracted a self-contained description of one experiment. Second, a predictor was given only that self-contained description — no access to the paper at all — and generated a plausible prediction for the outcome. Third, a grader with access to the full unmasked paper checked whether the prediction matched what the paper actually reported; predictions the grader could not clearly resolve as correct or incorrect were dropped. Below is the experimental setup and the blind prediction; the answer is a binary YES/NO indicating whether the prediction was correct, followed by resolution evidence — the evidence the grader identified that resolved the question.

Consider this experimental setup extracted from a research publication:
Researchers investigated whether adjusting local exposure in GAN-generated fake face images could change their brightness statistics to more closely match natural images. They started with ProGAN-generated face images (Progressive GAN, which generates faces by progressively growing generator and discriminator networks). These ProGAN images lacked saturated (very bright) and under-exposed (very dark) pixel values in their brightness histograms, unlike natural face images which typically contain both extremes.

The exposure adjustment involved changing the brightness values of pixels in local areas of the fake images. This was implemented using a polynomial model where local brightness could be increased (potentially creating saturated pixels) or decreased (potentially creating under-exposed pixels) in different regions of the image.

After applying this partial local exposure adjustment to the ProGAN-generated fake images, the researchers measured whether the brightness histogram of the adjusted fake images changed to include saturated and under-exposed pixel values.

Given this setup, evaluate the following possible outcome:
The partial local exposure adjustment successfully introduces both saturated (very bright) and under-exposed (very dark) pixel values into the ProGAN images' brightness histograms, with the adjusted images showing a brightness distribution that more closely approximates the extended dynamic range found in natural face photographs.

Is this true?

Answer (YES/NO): YES